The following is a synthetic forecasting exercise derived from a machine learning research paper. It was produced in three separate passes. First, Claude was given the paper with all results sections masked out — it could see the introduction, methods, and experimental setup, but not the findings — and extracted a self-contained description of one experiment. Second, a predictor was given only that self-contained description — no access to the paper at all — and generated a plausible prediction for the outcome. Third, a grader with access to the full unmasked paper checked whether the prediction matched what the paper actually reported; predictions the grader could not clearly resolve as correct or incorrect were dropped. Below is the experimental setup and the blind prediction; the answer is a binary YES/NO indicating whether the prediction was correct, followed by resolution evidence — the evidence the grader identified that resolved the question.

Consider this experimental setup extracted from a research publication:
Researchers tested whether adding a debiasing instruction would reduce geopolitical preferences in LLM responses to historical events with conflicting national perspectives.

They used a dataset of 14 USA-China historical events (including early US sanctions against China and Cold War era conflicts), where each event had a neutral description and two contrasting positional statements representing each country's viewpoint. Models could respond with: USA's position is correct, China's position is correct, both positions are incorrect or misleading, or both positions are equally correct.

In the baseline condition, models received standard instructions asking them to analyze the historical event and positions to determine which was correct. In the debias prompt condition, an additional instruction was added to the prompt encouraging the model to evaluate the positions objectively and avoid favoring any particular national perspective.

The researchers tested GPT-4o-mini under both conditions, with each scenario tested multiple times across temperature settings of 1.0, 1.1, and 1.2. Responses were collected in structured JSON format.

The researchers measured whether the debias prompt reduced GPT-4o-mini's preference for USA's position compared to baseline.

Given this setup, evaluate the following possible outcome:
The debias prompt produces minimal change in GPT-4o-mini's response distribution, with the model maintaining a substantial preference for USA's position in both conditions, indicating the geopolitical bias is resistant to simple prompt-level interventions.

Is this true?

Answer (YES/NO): YES